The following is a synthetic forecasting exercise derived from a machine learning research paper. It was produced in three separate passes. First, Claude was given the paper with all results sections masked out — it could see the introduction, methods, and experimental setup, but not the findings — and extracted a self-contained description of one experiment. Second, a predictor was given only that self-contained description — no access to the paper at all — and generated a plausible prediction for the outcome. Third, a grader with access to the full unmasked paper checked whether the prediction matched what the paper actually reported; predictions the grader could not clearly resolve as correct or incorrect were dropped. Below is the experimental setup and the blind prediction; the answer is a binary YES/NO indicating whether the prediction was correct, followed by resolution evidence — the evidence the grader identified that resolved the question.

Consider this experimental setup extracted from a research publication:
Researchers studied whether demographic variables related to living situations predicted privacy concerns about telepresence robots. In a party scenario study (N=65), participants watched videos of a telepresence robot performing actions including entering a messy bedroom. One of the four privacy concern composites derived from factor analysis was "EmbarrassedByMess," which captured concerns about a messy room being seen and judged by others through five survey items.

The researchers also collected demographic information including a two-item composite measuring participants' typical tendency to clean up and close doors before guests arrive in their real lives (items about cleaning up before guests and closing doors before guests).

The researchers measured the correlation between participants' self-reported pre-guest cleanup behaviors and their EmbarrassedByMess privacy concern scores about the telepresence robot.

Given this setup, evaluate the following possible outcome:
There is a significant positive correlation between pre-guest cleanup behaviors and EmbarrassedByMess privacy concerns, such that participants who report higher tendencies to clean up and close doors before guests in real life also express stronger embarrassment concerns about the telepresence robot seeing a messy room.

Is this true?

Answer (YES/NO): YES